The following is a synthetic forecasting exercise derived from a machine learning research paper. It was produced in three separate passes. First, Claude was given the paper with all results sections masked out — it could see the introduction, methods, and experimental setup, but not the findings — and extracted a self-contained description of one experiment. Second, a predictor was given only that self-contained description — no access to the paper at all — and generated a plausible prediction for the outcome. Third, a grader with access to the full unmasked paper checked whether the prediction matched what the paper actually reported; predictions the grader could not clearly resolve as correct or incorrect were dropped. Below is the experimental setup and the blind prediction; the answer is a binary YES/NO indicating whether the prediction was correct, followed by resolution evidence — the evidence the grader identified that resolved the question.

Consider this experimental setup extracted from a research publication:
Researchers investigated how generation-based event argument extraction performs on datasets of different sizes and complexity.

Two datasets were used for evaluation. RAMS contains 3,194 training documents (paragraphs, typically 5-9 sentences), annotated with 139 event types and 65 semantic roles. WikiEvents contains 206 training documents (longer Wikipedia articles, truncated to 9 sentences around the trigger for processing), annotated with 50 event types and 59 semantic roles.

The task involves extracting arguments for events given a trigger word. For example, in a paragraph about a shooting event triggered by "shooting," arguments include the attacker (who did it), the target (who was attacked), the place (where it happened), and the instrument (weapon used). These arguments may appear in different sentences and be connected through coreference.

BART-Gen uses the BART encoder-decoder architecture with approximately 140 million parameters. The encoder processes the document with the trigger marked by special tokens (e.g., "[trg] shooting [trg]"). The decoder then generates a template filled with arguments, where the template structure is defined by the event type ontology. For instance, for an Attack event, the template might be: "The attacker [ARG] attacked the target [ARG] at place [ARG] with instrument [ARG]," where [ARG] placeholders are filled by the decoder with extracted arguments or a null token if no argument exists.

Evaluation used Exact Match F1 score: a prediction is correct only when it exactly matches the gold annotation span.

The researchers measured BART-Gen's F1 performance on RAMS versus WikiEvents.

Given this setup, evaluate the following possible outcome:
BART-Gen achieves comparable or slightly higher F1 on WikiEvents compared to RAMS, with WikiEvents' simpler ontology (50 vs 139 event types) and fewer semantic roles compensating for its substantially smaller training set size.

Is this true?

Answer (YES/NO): NO